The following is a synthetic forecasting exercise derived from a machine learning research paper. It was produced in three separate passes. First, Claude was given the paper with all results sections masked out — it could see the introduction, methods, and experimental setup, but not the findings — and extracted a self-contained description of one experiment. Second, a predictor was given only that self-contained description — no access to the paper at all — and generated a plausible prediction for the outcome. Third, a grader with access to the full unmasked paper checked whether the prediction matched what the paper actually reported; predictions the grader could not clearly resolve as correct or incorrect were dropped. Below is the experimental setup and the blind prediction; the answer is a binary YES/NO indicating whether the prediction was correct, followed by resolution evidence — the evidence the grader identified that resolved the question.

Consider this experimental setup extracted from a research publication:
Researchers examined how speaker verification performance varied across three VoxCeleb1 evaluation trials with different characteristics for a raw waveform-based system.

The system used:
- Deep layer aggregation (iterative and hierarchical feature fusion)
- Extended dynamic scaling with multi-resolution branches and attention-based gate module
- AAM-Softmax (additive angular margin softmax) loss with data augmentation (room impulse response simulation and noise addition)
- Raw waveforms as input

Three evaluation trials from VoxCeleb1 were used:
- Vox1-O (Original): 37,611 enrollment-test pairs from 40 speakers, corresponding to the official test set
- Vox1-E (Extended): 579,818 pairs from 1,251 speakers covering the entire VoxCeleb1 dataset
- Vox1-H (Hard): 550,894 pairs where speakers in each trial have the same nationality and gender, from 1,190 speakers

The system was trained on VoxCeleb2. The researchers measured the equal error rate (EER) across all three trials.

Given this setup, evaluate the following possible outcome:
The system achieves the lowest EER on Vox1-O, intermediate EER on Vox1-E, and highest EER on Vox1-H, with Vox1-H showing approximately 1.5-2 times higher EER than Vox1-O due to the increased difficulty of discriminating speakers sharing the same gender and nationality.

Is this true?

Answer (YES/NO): NO